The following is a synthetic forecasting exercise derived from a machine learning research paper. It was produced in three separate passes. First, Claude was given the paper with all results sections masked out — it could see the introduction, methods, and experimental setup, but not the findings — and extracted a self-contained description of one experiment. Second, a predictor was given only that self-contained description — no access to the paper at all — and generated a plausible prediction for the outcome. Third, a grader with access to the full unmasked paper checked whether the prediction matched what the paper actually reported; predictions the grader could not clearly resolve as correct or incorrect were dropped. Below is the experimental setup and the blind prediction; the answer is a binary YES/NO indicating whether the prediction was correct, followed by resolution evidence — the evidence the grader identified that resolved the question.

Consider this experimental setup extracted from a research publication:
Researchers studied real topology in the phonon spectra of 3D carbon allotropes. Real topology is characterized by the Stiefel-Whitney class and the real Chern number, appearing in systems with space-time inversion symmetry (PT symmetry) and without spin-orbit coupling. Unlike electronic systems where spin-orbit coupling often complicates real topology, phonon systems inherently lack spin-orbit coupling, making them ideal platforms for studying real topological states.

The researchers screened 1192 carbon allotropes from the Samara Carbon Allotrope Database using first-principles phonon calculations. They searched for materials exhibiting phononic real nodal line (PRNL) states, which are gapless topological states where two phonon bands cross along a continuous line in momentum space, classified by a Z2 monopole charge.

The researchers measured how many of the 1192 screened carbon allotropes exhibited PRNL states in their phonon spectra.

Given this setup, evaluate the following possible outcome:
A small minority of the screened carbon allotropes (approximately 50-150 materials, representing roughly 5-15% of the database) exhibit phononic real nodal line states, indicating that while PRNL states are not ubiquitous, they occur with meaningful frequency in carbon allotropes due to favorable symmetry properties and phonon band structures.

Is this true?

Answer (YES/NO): NO